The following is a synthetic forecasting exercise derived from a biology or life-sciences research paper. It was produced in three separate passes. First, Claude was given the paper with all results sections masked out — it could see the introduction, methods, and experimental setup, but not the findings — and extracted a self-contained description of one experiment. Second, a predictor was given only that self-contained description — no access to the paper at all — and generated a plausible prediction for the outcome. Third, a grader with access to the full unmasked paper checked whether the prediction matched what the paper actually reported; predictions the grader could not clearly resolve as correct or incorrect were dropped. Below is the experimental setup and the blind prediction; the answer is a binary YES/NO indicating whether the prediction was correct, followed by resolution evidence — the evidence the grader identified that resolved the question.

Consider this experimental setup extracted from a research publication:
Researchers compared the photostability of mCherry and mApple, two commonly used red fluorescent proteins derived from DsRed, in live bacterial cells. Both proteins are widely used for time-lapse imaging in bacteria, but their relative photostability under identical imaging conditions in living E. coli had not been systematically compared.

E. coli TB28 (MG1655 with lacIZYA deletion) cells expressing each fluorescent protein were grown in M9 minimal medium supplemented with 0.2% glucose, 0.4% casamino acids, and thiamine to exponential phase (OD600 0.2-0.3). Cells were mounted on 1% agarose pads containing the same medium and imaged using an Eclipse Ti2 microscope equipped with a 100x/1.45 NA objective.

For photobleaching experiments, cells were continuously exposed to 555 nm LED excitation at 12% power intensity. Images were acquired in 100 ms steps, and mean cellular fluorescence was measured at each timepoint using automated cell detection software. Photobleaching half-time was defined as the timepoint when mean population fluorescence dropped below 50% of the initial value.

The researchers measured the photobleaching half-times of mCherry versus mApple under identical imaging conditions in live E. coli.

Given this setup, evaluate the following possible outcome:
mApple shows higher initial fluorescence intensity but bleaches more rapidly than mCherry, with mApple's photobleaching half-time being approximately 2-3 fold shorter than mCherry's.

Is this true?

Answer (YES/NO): NO